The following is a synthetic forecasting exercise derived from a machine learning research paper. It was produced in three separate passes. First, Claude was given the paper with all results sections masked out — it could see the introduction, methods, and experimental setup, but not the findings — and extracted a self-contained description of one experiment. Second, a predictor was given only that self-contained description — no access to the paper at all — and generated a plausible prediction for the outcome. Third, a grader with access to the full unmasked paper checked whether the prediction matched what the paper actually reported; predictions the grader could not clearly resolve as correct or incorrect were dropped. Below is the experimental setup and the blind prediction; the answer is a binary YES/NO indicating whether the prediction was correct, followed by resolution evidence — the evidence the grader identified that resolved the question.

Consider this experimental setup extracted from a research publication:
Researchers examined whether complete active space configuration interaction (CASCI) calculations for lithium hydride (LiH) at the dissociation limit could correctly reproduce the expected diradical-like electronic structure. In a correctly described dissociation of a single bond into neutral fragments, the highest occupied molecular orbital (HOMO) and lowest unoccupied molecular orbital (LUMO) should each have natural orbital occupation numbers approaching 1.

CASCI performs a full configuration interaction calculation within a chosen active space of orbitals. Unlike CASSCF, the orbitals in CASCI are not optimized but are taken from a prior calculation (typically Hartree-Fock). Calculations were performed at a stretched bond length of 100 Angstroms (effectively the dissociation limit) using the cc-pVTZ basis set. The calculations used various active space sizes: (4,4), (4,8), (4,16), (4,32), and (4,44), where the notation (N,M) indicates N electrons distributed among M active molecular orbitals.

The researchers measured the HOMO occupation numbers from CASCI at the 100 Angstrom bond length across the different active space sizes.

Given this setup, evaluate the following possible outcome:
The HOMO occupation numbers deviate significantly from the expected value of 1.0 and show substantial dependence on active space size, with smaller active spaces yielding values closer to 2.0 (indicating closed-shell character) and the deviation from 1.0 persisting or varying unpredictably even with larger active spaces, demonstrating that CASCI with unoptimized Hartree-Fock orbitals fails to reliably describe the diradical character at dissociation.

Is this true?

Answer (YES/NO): NO